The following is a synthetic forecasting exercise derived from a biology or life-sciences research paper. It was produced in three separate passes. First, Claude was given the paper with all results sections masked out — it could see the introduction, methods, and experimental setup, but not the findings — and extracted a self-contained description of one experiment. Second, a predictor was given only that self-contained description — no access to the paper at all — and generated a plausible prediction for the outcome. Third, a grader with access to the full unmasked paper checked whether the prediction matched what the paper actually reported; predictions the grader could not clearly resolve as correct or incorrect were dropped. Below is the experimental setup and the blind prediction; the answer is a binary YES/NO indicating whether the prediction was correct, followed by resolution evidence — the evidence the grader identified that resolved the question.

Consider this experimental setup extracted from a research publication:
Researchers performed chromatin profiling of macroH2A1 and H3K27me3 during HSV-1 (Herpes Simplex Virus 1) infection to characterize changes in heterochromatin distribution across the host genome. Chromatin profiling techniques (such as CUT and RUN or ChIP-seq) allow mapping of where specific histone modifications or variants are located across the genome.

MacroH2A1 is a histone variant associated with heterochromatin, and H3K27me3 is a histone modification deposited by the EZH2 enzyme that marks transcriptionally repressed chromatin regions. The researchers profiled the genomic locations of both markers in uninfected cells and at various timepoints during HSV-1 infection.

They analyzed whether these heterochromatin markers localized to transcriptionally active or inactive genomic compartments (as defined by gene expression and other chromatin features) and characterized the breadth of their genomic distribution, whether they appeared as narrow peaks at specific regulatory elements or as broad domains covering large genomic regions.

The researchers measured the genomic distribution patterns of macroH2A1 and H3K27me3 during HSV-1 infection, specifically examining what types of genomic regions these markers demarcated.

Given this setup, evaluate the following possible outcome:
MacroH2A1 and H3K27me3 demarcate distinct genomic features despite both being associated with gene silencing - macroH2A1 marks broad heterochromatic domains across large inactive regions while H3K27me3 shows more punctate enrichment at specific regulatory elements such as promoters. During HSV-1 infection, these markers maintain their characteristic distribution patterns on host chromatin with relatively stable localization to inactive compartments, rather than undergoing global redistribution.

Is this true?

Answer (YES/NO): NO